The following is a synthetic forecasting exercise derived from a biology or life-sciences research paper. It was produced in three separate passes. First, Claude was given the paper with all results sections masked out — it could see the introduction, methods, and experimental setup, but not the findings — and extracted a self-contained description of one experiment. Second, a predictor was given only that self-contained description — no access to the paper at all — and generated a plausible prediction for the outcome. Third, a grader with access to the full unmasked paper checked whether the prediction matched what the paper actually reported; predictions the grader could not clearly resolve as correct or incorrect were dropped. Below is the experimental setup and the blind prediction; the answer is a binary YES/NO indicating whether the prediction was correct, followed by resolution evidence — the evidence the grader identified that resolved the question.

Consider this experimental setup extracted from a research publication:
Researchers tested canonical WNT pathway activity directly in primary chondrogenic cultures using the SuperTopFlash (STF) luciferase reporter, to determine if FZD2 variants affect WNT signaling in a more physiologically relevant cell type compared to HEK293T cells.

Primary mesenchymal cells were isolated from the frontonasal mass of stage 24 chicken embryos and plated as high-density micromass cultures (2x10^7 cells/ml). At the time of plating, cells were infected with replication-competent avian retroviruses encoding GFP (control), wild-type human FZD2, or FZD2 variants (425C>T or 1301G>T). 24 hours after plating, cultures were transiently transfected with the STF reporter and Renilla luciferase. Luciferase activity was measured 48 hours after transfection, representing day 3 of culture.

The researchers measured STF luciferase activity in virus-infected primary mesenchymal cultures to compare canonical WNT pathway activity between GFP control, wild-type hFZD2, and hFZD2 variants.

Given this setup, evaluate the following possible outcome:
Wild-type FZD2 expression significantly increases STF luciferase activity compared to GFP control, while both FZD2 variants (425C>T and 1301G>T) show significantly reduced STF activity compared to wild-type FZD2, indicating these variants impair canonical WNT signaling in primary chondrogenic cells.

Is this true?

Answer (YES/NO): YES